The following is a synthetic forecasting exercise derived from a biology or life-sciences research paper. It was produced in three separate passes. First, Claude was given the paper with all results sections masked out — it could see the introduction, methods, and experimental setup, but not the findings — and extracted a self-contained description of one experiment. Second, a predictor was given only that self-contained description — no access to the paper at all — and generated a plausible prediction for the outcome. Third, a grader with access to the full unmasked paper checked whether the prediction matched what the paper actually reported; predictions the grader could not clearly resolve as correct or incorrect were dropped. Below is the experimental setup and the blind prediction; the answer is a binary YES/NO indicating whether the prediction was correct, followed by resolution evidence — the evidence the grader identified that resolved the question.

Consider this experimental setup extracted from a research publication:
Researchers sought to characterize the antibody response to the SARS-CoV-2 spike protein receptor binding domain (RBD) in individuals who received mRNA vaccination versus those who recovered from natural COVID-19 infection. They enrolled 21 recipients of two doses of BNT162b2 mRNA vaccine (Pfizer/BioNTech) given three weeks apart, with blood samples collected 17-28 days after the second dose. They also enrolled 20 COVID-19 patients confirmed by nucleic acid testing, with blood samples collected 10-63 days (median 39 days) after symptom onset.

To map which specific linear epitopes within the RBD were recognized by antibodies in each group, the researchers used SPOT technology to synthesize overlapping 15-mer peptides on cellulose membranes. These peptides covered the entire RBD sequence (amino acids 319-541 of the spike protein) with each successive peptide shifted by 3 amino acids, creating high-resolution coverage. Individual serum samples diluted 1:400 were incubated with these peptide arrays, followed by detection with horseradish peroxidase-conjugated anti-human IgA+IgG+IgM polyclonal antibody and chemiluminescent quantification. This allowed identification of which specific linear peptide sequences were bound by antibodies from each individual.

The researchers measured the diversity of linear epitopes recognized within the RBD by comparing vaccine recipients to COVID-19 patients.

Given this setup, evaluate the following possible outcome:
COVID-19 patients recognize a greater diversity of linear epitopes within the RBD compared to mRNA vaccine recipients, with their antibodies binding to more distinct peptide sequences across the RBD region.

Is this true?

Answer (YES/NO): NO